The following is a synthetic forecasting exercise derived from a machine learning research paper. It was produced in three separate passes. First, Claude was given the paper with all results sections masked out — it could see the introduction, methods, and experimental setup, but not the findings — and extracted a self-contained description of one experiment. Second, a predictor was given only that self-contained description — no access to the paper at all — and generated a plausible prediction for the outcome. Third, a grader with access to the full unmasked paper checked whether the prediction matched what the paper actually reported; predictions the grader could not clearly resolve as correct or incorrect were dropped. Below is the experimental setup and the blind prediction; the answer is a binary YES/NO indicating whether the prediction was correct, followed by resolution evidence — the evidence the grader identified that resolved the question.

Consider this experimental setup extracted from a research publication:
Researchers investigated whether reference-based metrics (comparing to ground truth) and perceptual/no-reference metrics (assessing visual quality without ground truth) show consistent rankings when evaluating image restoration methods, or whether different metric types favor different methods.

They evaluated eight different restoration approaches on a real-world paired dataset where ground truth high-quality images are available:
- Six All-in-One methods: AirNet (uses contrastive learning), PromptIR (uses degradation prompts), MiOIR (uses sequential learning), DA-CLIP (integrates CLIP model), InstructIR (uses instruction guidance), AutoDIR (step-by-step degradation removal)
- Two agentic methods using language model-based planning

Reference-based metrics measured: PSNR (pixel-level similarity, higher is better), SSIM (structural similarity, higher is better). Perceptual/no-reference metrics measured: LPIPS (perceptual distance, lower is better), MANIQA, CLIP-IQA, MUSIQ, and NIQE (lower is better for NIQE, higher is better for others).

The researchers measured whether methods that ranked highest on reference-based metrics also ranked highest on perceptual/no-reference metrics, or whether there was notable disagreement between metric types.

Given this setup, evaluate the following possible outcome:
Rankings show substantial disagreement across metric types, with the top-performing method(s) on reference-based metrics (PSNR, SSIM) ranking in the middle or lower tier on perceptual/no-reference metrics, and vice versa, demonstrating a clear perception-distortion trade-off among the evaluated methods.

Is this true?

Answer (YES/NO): YES